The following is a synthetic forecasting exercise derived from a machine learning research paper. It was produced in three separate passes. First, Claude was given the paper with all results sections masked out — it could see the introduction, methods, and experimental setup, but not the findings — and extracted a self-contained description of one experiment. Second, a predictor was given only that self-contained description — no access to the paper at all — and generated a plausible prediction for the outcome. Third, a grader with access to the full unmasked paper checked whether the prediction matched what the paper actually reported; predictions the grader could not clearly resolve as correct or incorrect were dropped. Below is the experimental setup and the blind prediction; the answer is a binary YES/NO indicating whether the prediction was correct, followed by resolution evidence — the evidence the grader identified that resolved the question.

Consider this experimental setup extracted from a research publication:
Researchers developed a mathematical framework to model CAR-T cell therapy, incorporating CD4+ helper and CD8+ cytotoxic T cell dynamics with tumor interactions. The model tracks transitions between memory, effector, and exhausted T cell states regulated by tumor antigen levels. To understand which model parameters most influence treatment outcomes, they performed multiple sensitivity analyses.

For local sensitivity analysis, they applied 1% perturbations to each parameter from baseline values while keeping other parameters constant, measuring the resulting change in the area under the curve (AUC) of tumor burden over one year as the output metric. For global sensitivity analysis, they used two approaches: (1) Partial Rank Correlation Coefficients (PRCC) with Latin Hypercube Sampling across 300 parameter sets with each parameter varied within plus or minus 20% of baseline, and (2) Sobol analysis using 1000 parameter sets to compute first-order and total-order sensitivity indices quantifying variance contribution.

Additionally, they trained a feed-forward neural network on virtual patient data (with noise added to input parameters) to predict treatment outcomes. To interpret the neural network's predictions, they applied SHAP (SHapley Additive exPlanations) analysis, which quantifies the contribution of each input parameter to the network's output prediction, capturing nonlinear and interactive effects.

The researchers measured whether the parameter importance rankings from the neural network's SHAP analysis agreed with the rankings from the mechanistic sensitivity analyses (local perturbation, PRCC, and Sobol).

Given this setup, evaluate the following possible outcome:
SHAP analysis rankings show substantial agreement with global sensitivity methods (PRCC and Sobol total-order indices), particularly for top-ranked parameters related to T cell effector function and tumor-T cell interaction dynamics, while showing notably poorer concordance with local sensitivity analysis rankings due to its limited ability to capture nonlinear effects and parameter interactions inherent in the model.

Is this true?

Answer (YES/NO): NO